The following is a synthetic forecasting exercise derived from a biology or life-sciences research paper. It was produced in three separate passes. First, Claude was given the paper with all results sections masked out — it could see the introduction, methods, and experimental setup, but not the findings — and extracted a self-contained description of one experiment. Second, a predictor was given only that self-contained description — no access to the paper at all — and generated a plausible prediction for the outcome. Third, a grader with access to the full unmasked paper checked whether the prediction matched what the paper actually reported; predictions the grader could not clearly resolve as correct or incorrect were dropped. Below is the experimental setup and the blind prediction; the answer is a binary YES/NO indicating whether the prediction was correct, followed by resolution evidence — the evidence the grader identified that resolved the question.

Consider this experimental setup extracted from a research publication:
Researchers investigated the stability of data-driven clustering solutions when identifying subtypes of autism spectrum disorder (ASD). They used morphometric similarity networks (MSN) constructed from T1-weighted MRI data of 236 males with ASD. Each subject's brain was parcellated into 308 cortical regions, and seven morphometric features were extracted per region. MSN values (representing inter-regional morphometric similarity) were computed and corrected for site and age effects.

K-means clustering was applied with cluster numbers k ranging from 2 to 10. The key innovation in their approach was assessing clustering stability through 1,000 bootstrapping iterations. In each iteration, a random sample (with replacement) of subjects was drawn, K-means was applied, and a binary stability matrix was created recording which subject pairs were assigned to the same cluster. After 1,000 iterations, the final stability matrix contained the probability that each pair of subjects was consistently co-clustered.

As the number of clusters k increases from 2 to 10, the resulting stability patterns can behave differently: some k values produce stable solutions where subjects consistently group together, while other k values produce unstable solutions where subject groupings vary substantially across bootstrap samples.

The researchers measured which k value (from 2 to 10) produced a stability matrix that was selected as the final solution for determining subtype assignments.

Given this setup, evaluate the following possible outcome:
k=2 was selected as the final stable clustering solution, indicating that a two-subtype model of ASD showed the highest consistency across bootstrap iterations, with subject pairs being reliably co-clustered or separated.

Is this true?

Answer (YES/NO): NO